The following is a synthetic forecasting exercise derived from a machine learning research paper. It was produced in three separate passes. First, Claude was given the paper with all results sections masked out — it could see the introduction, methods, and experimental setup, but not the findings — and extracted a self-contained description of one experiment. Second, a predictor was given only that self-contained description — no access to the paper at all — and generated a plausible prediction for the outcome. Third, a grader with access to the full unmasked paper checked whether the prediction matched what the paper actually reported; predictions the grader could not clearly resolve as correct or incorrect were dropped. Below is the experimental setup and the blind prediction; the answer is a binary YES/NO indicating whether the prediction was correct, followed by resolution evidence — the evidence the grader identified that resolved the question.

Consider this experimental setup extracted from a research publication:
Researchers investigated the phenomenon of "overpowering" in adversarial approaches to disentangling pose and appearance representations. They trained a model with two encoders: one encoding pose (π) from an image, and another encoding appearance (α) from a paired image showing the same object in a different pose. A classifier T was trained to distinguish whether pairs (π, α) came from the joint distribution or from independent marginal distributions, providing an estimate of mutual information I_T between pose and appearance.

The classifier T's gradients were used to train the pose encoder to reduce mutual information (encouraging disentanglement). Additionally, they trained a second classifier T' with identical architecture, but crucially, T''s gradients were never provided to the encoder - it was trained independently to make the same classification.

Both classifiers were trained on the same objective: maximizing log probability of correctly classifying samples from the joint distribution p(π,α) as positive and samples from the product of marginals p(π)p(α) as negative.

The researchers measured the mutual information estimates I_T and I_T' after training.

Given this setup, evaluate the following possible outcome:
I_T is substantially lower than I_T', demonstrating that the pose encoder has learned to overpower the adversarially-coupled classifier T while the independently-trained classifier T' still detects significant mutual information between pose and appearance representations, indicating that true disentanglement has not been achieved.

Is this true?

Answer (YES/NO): YES